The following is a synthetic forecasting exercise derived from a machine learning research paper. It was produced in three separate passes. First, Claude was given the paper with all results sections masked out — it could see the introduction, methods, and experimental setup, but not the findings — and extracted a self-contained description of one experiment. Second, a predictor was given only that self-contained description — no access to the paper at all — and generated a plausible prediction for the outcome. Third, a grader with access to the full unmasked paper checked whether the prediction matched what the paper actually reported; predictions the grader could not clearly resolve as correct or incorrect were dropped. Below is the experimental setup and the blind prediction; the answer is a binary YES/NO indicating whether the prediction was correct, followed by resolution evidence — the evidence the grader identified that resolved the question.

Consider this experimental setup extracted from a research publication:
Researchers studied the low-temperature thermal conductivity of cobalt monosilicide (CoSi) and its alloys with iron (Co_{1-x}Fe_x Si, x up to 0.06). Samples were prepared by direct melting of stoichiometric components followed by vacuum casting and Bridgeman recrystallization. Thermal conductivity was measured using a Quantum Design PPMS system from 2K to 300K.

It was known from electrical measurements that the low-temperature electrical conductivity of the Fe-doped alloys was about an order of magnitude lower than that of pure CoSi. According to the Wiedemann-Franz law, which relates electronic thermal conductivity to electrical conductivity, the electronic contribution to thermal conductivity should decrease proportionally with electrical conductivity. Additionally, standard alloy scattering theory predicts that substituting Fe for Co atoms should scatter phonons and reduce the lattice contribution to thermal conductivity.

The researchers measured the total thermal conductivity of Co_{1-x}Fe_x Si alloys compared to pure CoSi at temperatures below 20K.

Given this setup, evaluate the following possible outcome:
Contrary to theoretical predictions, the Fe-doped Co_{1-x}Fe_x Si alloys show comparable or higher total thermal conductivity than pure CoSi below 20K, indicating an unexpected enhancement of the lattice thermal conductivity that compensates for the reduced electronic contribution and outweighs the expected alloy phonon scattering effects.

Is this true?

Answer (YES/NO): YES